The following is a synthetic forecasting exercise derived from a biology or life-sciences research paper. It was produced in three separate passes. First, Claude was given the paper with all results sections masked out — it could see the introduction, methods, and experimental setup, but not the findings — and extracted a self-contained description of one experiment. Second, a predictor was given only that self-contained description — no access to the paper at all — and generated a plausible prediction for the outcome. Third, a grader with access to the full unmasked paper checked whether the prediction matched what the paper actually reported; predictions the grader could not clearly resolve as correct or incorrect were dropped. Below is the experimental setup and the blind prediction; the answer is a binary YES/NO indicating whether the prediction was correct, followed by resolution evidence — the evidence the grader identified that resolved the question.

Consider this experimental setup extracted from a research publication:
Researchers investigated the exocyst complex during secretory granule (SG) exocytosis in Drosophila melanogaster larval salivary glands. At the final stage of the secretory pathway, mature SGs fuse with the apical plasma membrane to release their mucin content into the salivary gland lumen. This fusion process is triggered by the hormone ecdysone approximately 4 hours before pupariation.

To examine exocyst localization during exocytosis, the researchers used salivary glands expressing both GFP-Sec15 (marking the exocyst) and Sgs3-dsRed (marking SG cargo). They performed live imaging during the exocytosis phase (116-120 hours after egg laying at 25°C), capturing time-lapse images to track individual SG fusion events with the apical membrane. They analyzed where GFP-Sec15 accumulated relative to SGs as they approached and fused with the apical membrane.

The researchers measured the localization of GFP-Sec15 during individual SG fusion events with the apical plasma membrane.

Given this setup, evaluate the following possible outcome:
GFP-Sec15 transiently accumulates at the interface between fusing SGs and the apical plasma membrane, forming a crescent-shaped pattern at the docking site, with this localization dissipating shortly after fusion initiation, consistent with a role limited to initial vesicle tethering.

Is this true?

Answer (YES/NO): NO